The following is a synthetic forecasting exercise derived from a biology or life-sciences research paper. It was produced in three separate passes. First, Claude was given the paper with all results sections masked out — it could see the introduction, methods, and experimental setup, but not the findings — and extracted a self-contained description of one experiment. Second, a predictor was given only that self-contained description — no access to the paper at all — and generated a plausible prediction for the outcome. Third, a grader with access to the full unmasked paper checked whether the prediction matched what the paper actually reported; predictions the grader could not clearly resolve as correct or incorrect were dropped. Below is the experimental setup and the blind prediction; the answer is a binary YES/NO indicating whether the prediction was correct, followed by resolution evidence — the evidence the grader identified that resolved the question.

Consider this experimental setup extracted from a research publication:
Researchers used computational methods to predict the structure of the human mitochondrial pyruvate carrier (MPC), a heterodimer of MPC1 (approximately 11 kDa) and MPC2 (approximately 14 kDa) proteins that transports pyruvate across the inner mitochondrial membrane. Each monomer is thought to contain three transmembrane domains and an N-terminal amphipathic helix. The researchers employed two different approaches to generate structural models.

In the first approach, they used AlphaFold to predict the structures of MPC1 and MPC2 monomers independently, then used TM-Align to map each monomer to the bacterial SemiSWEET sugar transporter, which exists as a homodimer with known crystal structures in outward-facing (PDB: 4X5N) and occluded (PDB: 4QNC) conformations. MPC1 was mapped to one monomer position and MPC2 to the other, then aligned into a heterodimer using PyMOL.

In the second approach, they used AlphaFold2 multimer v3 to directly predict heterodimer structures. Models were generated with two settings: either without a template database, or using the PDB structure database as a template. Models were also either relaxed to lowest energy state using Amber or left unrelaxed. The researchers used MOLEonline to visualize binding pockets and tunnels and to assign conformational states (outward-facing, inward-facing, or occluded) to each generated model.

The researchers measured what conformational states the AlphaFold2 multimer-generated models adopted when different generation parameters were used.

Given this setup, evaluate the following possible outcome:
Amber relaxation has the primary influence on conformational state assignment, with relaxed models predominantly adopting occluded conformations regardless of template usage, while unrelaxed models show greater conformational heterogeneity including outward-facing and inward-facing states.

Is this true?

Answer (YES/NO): NO